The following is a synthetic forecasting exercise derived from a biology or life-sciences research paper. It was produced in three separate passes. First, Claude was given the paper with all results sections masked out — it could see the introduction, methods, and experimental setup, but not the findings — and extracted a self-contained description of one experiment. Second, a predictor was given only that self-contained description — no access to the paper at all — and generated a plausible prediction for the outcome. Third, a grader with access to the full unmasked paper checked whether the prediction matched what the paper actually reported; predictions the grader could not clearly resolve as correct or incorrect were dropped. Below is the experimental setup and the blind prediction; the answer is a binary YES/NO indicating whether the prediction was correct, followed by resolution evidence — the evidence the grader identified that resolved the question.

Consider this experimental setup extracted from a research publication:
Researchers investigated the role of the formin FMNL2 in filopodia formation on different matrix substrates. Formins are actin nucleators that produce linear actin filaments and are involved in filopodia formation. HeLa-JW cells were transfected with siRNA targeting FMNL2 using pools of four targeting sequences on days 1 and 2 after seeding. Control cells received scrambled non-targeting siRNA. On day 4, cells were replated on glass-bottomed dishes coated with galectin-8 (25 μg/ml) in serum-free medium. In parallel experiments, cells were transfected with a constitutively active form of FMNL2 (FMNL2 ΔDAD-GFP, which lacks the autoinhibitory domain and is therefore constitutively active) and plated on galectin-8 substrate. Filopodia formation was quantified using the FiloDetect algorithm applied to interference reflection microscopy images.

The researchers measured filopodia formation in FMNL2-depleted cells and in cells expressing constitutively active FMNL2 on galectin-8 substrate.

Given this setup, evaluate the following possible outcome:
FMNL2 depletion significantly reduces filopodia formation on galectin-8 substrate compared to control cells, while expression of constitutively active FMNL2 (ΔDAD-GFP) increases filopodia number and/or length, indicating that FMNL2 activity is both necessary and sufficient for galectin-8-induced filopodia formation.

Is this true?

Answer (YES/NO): NO